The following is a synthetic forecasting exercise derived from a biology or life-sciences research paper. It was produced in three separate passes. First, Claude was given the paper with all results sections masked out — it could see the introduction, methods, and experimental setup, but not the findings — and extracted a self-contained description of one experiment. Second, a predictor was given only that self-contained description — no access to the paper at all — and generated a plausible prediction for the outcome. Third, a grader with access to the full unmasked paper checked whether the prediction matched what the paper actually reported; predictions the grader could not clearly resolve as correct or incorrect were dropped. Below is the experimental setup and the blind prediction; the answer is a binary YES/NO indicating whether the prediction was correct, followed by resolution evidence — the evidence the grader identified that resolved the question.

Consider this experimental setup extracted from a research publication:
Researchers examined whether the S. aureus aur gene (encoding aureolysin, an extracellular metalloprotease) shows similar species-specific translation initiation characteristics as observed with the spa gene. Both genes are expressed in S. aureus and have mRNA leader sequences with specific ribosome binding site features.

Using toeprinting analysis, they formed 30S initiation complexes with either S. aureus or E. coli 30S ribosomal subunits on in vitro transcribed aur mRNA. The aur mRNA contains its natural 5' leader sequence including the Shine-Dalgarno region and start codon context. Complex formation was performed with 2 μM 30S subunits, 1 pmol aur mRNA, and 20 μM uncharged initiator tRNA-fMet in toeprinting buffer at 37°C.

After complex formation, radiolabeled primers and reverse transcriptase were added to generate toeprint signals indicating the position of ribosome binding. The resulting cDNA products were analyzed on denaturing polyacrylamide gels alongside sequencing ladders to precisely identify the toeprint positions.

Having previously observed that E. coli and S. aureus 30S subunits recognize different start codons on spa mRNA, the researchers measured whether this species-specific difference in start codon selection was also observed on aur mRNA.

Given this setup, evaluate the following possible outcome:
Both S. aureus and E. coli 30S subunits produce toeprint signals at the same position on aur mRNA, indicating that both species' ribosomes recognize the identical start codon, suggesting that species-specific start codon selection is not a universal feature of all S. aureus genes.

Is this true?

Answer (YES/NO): NO